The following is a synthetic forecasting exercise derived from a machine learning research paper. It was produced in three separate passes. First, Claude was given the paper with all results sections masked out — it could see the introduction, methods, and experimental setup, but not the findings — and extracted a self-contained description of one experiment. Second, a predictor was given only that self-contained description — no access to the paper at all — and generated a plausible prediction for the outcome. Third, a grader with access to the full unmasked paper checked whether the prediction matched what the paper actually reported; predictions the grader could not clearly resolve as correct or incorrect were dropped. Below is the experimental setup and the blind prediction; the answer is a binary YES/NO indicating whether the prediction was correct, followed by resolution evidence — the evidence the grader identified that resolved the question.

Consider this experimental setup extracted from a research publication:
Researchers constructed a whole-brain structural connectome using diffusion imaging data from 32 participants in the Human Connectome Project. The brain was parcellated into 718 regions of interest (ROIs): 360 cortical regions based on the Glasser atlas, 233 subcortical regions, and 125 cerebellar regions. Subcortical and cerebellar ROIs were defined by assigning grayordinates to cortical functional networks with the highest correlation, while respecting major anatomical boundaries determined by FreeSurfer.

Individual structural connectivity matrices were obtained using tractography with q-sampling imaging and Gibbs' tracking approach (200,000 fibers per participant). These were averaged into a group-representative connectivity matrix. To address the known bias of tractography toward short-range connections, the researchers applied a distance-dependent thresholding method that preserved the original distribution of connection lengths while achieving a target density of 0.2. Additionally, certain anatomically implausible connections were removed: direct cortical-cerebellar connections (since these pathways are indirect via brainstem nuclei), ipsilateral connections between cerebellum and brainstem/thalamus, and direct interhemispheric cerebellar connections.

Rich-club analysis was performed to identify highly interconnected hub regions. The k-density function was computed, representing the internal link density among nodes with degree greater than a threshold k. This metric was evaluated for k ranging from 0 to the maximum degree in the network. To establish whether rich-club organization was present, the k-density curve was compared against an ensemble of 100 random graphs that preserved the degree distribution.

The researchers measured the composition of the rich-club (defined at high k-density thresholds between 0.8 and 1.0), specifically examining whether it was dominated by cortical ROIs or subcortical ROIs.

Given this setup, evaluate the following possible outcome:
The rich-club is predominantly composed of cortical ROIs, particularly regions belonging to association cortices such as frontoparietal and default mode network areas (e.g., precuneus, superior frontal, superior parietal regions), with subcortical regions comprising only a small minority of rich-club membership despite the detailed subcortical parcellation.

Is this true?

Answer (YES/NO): NO